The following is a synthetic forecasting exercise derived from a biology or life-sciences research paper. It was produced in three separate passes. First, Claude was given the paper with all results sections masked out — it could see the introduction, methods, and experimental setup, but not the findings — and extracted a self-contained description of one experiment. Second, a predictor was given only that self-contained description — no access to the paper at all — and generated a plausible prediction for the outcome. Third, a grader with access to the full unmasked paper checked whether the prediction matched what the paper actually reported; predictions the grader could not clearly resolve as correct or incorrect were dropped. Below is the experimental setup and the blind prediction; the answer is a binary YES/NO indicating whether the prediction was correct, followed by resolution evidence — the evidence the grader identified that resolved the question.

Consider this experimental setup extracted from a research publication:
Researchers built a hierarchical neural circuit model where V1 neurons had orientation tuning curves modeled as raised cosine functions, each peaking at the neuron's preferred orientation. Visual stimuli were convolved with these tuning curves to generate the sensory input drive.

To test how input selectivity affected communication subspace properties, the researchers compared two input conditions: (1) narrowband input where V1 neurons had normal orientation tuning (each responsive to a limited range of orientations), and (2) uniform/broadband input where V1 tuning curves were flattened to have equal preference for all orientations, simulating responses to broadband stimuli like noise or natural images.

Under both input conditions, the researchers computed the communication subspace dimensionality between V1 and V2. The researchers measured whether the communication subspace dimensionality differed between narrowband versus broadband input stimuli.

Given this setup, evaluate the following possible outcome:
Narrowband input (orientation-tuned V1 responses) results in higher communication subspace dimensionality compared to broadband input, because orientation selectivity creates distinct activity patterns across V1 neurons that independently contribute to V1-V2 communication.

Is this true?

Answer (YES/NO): NO